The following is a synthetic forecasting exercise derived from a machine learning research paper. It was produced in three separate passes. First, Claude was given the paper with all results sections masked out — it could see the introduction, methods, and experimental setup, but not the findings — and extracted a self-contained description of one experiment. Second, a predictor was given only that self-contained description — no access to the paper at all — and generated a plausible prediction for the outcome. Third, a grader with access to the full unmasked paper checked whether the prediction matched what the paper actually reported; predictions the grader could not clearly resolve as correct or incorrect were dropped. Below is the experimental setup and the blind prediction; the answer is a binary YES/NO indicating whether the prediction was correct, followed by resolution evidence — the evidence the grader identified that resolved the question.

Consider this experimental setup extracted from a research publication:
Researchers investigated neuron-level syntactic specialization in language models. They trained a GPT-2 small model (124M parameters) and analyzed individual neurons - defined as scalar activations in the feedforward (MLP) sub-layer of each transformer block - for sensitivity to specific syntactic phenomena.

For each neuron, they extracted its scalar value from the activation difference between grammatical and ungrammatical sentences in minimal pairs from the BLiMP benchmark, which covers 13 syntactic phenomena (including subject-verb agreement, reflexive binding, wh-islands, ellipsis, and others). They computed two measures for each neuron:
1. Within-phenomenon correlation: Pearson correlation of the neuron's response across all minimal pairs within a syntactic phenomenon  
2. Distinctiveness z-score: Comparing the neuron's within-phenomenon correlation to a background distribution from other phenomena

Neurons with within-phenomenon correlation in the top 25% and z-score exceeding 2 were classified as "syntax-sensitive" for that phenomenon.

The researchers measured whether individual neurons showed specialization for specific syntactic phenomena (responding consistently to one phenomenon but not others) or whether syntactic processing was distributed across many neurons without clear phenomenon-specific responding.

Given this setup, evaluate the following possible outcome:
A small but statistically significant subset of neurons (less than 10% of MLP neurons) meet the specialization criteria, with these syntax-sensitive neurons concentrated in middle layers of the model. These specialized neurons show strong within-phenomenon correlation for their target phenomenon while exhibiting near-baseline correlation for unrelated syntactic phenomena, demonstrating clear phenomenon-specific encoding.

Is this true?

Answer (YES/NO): NO